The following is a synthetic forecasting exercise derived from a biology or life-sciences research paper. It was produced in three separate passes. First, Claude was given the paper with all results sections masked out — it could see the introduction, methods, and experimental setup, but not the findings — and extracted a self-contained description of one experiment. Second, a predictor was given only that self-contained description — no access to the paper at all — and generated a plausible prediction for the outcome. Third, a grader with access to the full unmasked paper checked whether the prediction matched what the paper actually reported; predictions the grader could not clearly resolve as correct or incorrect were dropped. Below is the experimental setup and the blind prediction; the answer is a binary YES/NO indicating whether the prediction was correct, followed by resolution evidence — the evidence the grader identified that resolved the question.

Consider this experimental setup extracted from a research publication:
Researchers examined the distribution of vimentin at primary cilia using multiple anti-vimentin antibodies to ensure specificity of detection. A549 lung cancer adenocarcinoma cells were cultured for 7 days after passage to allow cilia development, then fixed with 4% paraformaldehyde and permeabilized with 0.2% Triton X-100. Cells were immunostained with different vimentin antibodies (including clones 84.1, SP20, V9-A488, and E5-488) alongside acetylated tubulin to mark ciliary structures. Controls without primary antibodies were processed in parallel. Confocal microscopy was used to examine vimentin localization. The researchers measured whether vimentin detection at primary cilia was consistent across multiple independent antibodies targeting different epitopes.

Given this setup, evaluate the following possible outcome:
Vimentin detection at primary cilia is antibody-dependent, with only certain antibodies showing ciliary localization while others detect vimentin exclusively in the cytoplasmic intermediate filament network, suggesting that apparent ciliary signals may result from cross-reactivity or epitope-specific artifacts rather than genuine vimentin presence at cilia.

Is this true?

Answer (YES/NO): NO